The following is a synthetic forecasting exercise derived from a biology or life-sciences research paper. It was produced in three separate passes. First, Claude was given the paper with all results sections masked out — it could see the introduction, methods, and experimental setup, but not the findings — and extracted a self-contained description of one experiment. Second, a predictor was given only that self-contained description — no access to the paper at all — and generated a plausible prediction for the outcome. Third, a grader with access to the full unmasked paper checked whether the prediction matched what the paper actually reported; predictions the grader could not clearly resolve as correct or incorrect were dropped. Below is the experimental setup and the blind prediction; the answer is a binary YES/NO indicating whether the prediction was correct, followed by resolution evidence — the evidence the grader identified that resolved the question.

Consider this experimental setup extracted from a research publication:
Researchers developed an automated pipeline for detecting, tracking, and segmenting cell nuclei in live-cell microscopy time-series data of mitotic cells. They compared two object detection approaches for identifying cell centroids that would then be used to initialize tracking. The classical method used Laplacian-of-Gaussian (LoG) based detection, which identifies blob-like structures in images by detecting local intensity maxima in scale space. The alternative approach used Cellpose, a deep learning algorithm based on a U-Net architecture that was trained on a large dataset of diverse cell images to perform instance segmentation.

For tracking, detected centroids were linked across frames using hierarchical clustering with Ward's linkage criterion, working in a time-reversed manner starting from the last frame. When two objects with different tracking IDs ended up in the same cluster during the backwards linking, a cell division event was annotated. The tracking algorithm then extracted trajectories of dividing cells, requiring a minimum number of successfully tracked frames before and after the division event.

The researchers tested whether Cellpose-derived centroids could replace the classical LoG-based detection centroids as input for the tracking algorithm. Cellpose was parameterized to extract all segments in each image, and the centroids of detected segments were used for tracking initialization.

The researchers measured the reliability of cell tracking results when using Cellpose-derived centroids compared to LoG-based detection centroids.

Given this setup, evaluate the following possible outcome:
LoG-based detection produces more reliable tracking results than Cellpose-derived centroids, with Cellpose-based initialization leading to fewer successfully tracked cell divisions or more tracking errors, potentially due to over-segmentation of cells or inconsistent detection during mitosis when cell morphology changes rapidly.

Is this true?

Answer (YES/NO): YES